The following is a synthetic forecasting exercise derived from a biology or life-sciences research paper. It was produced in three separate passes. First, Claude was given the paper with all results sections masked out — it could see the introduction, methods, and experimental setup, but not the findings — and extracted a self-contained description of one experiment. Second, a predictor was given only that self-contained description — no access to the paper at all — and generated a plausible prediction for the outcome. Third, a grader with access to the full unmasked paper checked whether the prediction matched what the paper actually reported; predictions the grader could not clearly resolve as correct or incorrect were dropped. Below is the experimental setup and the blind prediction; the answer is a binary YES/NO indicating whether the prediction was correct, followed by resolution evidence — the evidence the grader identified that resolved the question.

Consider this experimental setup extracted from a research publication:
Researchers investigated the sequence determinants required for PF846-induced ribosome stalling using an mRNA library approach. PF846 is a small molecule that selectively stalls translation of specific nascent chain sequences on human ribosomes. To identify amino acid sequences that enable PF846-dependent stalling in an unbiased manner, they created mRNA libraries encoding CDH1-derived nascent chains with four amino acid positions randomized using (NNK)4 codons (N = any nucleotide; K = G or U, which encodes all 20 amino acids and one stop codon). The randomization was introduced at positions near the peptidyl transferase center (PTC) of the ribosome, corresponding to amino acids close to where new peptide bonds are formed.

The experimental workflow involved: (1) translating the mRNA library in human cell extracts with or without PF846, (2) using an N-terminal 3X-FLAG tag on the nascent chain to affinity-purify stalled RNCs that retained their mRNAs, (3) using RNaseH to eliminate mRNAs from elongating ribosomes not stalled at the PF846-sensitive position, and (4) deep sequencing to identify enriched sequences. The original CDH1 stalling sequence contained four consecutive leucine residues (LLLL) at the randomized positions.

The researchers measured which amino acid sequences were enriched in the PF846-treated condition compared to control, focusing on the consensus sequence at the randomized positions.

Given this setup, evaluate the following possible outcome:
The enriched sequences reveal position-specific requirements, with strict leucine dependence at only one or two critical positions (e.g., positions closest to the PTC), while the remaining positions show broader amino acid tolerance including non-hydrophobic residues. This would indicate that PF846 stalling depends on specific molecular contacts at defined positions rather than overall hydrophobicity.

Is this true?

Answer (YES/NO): NO